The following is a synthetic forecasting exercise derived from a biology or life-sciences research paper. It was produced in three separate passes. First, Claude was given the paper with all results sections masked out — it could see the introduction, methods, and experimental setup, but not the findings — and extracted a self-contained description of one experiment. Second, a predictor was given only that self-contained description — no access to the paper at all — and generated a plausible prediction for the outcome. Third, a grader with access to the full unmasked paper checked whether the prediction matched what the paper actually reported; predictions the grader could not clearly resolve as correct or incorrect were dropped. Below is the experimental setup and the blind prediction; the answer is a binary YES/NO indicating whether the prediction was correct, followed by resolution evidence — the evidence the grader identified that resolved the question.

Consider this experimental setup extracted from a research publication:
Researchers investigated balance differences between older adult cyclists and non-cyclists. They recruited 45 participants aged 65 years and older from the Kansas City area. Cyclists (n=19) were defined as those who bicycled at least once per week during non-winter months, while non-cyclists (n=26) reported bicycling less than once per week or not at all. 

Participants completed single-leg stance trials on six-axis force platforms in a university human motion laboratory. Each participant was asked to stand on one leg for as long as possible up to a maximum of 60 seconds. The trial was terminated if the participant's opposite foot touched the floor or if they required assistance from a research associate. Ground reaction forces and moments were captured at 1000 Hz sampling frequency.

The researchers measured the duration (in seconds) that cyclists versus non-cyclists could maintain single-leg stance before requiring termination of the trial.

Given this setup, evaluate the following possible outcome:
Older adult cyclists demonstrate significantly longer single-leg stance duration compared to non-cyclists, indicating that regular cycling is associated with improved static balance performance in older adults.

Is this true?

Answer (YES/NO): YES